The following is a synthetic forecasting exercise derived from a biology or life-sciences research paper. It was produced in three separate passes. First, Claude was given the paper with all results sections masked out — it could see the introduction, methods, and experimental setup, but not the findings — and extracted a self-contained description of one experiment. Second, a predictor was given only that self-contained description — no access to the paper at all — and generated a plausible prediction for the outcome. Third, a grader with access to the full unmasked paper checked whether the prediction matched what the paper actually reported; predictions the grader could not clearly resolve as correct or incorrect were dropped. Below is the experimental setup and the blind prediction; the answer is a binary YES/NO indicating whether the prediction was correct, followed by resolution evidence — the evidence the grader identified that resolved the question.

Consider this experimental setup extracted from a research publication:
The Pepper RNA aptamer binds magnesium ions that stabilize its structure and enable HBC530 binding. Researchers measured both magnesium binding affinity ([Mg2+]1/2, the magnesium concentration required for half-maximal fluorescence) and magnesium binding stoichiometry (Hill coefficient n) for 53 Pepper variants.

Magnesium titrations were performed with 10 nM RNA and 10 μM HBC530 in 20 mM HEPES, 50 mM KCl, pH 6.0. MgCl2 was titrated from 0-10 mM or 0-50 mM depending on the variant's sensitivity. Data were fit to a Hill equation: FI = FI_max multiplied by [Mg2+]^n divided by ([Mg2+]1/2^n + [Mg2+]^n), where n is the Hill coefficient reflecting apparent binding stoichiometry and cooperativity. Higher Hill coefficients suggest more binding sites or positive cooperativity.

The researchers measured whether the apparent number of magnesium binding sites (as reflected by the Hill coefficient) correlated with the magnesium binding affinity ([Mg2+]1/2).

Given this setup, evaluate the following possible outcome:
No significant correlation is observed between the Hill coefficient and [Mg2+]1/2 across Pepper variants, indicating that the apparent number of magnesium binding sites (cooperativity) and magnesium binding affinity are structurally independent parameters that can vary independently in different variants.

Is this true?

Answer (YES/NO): NO